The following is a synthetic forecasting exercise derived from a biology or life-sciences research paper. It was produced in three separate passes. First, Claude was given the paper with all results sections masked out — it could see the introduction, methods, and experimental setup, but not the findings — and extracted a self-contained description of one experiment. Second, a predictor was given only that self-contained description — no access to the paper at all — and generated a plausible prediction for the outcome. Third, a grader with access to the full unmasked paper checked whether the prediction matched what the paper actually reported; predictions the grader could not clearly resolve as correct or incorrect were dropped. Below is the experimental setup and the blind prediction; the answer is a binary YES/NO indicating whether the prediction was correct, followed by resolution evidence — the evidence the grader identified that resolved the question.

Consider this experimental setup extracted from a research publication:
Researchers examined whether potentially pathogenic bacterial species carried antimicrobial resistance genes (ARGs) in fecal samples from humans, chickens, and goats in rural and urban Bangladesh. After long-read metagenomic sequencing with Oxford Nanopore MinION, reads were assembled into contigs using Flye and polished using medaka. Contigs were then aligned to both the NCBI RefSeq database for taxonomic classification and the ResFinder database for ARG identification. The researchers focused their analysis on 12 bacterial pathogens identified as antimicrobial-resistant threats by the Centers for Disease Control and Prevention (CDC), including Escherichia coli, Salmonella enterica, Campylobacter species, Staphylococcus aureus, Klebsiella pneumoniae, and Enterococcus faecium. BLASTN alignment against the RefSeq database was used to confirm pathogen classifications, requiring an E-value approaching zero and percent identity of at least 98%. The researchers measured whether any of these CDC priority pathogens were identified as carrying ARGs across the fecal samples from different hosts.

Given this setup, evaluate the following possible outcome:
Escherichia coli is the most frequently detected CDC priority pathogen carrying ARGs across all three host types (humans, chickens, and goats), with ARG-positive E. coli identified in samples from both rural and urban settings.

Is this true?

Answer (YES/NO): NO